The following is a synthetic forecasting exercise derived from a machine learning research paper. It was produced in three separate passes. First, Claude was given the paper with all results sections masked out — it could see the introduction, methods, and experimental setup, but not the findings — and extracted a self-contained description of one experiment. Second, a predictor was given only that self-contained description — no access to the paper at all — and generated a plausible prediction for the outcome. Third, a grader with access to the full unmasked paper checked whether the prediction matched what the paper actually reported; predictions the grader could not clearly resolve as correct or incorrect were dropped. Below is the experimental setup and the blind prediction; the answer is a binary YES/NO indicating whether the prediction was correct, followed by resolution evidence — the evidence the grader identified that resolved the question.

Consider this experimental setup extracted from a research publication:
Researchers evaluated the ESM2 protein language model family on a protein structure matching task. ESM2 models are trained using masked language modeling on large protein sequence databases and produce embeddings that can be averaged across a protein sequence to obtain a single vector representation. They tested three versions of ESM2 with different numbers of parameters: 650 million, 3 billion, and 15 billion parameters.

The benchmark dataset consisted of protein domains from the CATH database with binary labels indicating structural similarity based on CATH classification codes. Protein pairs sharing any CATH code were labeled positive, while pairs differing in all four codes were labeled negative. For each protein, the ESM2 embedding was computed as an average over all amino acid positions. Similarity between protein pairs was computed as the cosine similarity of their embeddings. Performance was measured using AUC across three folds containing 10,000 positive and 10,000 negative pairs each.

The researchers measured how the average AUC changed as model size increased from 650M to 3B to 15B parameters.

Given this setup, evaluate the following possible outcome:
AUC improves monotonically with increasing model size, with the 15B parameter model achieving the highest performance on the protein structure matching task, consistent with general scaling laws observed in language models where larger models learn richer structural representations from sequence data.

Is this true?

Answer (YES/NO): YES